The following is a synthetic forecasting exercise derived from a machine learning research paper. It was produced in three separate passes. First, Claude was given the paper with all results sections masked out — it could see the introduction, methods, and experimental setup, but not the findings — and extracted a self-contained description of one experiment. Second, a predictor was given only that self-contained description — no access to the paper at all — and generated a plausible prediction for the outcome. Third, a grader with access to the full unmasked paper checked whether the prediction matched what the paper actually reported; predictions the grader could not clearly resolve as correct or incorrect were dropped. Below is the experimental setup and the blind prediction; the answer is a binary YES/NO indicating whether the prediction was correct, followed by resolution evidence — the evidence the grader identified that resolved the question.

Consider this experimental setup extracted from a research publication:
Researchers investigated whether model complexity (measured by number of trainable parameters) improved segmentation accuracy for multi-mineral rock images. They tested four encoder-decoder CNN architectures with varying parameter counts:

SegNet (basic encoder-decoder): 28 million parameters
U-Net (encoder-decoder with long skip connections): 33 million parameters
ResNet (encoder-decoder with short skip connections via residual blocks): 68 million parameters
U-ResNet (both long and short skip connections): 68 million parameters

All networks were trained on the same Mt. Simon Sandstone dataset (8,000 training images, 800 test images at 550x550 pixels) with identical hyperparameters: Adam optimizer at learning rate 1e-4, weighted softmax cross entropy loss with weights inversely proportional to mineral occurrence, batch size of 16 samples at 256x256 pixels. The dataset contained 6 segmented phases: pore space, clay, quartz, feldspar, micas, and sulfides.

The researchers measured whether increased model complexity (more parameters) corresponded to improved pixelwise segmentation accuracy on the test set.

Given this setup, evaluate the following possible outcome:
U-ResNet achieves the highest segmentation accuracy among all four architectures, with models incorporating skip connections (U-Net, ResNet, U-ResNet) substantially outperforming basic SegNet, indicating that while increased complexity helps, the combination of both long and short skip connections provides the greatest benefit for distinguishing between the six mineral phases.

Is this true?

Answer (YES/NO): NO